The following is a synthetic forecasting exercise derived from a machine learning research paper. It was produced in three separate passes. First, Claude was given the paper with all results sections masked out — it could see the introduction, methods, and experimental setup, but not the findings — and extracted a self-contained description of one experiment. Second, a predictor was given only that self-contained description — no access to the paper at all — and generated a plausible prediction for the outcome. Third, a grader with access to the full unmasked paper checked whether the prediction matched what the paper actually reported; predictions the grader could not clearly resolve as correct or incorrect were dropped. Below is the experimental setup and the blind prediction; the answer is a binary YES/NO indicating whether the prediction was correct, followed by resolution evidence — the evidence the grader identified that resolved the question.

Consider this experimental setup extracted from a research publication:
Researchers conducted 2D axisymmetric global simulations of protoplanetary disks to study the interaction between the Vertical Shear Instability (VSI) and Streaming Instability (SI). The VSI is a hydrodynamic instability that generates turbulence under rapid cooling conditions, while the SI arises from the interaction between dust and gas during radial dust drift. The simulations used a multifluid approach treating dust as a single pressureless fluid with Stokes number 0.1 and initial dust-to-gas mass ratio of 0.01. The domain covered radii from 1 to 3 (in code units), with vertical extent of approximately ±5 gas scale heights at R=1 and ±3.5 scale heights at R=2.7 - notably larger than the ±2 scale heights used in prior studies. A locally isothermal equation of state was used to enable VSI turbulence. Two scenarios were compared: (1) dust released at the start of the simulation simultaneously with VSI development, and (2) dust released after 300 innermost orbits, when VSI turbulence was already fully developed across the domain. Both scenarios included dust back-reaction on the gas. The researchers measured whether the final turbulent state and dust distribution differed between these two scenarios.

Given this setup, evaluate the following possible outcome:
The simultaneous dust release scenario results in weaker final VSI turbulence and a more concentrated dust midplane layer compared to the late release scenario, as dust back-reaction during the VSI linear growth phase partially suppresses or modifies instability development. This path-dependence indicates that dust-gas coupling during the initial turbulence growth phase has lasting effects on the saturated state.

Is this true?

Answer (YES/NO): NO